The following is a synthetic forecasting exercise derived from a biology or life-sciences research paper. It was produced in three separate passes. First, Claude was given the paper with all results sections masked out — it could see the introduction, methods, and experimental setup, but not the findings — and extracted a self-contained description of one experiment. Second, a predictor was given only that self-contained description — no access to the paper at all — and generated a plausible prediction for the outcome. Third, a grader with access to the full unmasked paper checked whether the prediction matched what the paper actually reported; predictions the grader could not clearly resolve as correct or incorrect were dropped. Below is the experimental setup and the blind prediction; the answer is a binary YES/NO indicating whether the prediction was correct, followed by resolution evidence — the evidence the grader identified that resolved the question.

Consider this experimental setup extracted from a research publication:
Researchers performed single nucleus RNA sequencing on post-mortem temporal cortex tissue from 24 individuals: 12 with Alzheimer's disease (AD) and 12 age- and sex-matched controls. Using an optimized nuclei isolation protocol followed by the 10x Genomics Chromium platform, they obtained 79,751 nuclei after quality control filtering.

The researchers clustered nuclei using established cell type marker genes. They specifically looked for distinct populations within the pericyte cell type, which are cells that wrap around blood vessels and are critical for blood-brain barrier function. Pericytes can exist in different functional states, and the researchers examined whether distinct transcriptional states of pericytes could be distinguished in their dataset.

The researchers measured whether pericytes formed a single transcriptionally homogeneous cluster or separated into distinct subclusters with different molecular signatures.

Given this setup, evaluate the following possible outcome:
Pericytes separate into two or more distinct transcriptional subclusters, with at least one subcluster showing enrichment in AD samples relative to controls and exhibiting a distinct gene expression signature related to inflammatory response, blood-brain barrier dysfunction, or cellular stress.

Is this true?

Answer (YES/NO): NO